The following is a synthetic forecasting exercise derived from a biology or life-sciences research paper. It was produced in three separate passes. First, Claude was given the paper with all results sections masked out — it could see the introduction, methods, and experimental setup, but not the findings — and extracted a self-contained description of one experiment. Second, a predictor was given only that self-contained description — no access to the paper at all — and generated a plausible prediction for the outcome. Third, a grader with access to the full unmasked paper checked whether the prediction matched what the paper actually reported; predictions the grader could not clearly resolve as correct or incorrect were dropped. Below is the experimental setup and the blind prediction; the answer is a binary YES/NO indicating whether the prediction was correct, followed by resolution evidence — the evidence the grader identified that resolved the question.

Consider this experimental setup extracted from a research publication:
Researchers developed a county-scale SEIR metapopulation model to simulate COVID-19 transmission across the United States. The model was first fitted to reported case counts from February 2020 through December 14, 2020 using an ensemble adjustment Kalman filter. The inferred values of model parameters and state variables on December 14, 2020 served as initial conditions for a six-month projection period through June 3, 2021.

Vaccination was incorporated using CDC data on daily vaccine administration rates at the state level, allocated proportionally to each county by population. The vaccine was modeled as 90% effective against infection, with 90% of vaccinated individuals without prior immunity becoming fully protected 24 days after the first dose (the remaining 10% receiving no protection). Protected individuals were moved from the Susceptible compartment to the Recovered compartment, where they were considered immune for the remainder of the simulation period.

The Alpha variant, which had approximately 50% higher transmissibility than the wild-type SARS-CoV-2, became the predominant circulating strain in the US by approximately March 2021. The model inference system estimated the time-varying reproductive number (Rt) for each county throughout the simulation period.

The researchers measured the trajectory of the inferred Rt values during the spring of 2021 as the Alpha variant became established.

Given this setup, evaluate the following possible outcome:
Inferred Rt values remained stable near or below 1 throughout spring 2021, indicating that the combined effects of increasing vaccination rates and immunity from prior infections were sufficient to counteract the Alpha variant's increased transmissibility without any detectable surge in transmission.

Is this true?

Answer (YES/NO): NO